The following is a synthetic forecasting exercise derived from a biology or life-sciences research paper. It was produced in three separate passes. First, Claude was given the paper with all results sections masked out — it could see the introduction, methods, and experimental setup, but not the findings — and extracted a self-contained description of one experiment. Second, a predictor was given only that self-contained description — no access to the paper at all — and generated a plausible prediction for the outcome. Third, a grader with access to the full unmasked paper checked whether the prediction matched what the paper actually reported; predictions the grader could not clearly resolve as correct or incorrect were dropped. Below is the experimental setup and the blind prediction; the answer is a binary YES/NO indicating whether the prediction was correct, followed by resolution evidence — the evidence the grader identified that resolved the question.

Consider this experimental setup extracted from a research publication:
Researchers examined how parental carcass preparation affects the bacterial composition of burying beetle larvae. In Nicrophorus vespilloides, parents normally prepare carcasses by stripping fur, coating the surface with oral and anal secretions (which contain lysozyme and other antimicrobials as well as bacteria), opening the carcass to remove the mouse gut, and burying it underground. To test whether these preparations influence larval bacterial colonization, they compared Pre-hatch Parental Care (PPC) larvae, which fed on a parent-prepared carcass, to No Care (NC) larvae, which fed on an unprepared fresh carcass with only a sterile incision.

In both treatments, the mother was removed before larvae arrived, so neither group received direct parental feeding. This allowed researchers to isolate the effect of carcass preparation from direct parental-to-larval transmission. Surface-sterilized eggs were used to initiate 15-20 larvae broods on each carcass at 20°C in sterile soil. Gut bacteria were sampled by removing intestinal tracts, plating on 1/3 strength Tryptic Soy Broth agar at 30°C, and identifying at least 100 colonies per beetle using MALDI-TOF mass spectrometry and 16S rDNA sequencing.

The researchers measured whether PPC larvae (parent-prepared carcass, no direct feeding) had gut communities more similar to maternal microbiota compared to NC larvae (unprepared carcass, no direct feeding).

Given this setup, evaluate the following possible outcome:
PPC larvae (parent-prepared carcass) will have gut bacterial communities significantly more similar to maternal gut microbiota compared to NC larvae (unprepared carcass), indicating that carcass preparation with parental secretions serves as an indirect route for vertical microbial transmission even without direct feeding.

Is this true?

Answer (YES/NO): YES